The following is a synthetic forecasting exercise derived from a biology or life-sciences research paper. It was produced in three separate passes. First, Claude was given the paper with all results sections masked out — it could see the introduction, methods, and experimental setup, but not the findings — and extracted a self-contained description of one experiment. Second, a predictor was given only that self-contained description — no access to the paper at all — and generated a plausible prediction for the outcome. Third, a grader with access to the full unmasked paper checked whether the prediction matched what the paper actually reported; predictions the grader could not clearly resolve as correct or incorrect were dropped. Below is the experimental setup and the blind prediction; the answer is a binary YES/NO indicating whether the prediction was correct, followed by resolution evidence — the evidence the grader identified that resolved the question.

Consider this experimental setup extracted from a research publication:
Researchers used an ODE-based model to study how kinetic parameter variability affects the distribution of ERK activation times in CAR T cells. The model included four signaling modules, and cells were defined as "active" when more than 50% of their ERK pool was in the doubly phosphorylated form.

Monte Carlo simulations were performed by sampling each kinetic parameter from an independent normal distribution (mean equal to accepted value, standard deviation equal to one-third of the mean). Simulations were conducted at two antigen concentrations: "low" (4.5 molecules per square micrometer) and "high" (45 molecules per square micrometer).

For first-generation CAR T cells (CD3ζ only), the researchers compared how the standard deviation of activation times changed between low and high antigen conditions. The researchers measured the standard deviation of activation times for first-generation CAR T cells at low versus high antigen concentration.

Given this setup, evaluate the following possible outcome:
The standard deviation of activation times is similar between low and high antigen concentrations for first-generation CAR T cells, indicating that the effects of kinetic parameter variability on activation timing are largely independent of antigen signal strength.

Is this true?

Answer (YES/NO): NO